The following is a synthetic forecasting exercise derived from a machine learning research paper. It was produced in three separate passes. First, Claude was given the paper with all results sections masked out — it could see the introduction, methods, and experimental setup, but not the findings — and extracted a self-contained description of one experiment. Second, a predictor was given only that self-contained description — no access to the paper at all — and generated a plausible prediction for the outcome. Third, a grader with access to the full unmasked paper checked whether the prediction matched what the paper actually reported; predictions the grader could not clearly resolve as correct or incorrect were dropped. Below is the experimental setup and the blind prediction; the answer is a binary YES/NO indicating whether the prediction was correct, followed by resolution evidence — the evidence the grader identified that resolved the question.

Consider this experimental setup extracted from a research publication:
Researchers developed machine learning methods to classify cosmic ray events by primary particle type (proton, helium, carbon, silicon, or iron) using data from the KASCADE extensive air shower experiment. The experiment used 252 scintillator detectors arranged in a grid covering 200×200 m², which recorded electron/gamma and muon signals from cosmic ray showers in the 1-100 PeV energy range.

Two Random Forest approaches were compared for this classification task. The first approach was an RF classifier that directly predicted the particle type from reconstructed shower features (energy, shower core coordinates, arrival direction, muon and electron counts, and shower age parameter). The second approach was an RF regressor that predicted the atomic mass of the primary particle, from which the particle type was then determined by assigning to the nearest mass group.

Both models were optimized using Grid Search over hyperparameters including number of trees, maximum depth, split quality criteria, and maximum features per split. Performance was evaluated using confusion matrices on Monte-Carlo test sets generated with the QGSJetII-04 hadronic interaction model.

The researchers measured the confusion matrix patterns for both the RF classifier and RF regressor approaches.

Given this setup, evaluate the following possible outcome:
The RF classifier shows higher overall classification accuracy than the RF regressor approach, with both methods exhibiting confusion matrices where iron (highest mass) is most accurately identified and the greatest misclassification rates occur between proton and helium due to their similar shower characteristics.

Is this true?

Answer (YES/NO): NO